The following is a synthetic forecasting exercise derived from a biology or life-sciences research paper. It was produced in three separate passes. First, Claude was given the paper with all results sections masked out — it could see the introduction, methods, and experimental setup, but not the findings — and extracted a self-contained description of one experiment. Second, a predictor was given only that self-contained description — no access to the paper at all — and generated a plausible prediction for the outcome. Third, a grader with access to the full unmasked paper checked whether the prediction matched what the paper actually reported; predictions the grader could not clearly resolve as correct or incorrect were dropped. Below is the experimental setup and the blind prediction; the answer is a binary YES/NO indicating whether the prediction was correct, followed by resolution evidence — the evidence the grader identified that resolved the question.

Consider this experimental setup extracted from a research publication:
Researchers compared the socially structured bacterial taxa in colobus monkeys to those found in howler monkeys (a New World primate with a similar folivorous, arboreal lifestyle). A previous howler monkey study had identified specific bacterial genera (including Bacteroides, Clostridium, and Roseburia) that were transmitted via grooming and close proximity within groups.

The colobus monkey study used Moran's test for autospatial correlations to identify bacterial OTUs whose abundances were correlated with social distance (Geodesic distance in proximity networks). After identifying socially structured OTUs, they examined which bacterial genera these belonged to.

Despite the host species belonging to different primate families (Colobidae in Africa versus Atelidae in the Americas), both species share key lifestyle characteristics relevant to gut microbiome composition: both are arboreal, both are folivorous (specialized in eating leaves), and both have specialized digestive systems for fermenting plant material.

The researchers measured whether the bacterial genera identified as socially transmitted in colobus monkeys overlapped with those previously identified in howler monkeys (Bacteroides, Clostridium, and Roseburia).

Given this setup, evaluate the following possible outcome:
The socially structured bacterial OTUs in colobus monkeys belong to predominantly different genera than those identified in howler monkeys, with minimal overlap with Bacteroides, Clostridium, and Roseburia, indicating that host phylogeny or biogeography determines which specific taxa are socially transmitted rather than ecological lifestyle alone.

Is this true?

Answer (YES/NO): NO